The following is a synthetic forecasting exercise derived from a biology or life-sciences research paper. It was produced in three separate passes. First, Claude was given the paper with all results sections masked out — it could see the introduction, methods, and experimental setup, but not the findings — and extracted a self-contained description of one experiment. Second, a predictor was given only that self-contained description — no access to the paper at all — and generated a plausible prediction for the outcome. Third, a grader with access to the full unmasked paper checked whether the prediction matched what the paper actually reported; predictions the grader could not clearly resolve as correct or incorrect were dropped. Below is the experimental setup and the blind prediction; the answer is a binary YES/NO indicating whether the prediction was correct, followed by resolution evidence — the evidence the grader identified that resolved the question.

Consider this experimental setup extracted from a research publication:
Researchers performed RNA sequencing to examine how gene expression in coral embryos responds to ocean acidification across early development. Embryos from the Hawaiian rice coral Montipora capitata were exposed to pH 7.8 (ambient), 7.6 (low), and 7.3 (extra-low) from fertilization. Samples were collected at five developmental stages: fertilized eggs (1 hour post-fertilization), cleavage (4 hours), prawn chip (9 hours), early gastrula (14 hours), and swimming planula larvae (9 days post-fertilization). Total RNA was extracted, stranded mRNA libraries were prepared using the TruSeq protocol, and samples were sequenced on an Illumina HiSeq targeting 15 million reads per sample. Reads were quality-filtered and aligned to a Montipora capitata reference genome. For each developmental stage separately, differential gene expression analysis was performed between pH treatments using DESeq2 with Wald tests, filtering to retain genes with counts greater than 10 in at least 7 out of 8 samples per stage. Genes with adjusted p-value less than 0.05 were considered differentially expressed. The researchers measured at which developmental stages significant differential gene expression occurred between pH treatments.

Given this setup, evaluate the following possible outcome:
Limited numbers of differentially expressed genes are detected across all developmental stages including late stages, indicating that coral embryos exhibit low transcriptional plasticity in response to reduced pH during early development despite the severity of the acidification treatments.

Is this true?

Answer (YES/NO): NO